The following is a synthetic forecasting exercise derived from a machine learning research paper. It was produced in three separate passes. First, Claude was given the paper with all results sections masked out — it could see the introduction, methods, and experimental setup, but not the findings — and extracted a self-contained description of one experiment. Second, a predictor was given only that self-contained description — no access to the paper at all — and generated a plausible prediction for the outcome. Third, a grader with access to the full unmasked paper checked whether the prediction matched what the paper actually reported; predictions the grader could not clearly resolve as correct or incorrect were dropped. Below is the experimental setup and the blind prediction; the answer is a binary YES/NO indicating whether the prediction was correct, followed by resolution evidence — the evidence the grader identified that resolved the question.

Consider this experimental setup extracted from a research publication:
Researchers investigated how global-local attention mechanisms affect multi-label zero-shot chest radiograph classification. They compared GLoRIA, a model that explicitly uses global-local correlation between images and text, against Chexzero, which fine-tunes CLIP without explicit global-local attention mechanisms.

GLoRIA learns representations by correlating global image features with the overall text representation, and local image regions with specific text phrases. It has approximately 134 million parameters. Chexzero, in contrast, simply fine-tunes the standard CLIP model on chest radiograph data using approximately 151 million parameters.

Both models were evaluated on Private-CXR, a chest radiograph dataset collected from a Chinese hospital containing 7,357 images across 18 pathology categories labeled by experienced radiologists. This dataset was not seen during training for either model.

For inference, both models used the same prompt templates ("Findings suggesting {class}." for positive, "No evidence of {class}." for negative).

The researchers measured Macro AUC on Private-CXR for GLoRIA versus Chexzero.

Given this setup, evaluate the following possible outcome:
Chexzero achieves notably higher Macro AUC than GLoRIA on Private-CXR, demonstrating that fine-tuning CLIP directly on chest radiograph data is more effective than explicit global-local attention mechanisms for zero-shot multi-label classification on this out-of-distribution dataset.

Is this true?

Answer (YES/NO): NO